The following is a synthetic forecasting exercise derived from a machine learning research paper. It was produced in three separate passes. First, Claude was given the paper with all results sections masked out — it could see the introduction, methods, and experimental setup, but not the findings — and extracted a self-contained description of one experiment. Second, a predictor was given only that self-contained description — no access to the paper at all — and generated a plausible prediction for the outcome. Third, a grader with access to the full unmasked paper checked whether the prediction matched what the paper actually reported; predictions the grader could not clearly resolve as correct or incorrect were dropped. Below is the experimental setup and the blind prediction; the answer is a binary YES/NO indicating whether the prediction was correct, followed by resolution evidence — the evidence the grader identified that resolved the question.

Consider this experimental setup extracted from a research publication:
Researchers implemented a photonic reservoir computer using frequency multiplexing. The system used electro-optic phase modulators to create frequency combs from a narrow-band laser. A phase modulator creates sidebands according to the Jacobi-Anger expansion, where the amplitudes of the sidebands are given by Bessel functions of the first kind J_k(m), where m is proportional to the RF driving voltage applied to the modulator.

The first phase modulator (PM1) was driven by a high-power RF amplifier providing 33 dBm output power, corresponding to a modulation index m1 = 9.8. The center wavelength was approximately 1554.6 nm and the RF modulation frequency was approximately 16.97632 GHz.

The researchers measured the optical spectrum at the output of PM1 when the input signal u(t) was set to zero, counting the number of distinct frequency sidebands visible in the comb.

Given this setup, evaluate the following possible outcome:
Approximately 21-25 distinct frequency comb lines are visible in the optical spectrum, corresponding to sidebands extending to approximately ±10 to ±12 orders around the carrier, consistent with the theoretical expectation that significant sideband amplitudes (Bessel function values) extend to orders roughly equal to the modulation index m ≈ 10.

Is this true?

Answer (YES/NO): NO